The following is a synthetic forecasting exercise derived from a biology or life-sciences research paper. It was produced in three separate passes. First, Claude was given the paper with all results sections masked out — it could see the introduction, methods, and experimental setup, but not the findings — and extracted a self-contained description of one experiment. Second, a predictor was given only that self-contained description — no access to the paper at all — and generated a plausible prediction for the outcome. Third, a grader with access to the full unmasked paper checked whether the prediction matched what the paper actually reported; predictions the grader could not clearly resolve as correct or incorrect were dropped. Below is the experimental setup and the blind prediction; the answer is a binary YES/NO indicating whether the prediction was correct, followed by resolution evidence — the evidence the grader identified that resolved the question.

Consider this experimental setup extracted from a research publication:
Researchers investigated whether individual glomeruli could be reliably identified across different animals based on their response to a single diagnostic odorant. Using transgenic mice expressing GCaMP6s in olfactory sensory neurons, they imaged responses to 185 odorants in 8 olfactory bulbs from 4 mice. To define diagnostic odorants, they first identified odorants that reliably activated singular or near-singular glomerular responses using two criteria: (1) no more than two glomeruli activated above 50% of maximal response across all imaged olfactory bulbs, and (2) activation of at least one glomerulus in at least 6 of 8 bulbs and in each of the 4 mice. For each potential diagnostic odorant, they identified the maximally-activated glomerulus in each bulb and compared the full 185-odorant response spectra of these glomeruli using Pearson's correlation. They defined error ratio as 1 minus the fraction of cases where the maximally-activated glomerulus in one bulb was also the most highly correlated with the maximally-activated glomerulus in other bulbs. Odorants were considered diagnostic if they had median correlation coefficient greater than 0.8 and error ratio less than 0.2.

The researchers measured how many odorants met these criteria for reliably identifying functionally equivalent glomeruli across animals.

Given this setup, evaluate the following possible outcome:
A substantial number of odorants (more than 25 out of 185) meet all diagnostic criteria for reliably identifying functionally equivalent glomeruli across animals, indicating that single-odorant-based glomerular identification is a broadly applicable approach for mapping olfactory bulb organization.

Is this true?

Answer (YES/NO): YES